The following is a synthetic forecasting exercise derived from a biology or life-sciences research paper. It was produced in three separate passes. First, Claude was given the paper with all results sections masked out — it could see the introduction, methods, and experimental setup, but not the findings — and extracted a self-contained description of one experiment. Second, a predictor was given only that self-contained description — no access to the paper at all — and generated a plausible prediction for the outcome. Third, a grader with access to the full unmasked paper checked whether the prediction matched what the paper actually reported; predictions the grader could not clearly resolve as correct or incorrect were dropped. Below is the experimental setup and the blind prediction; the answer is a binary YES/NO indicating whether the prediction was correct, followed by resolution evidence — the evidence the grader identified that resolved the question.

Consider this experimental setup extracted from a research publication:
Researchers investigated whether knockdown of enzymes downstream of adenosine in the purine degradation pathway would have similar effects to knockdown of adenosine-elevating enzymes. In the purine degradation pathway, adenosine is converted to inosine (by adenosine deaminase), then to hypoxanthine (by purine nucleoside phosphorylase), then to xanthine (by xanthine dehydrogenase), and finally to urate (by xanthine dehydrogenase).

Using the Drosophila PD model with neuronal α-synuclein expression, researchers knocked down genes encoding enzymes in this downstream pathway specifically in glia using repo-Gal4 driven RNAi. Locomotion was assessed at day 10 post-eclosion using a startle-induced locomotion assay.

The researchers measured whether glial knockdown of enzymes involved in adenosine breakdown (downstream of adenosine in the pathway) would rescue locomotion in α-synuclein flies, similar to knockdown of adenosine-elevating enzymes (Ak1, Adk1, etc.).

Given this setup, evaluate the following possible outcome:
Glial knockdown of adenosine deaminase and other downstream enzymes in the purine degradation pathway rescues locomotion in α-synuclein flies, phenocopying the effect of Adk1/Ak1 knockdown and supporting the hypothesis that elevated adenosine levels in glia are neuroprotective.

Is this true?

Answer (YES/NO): NO